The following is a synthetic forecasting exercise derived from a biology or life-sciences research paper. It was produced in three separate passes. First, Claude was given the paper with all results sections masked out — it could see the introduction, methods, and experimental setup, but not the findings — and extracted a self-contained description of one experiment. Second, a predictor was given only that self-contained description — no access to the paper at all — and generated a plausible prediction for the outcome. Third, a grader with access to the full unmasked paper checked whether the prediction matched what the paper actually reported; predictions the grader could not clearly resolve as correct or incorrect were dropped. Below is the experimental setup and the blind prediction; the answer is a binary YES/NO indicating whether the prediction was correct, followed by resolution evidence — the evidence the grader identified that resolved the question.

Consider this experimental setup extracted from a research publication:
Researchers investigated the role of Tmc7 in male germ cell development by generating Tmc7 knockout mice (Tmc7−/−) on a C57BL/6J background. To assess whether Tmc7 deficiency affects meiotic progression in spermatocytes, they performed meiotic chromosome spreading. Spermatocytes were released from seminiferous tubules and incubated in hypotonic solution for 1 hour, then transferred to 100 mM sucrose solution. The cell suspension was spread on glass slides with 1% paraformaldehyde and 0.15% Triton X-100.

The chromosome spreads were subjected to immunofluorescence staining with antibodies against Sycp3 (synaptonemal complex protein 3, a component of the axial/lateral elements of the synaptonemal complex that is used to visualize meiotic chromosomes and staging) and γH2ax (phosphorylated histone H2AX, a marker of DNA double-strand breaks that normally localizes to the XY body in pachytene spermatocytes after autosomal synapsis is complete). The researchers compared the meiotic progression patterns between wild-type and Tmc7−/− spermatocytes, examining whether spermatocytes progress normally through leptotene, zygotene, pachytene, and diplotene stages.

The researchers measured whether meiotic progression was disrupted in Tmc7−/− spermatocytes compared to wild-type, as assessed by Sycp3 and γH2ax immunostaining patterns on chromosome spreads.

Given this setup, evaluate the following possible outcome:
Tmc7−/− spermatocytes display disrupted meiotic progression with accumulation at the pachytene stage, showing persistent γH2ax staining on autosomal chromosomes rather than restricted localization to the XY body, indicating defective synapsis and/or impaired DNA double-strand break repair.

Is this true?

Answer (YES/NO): NO